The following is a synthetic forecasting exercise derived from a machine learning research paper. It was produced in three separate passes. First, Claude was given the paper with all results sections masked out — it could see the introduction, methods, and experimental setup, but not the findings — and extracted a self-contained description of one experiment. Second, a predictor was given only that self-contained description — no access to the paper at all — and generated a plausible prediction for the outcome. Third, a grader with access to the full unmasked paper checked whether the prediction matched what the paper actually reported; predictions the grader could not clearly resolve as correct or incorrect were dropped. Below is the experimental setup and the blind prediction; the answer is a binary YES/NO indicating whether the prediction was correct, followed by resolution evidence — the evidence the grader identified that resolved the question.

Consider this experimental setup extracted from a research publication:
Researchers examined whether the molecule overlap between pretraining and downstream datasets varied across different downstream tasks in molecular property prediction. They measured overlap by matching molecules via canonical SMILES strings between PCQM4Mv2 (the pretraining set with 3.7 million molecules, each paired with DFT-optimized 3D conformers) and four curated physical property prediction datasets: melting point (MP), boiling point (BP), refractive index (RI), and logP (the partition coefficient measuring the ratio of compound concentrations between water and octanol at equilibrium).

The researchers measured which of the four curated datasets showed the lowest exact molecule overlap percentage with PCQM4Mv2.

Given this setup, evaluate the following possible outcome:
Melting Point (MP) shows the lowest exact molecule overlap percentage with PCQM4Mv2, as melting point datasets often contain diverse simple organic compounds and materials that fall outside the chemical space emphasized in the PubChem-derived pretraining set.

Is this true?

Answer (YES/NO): NO